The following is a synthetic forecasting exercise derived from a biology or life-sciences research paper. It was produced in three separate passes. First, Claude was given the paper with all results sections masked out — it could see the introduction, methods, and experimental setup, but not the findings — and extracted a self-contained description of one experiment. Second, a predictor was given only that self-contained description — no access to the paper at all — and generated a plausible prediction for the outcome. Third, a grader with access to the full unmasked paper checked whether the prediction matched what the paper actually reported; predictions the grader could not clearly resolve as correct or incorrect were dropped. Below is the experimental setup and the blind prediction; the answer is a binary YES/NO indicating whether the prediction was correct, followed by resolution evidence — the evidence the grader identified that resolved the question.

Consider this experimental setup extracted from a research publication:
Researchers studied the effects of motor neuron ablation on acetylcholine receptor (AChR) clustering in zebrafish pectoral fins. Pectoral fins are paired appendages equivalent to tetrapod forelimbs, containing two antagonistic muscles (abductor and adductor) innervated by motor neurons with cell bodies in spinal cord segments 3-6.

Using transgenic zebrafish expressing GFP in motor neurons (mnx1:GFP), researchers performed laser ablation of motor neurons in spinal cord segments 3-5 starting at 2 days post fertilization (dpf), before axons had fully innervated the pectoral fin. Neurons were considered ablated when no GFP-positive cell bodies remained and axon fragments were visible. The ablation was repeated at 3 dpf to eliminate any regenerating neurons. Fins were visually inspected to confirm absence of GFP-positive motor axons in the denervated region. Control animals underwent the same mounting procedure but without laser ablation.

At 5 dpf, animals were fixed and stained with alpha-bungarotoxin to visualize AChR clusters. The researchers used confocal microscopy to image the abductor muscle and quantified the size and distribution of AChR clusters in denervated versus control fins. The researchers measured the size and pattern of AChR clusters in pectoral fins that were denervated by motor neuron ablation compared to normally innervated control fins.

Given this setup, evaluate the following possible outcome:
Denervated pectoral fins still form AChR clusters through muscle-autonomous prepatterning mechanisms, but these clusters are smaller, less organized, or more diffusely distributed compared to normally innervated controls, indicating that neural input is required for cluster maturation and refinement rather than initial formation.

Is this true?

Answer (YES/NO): NO